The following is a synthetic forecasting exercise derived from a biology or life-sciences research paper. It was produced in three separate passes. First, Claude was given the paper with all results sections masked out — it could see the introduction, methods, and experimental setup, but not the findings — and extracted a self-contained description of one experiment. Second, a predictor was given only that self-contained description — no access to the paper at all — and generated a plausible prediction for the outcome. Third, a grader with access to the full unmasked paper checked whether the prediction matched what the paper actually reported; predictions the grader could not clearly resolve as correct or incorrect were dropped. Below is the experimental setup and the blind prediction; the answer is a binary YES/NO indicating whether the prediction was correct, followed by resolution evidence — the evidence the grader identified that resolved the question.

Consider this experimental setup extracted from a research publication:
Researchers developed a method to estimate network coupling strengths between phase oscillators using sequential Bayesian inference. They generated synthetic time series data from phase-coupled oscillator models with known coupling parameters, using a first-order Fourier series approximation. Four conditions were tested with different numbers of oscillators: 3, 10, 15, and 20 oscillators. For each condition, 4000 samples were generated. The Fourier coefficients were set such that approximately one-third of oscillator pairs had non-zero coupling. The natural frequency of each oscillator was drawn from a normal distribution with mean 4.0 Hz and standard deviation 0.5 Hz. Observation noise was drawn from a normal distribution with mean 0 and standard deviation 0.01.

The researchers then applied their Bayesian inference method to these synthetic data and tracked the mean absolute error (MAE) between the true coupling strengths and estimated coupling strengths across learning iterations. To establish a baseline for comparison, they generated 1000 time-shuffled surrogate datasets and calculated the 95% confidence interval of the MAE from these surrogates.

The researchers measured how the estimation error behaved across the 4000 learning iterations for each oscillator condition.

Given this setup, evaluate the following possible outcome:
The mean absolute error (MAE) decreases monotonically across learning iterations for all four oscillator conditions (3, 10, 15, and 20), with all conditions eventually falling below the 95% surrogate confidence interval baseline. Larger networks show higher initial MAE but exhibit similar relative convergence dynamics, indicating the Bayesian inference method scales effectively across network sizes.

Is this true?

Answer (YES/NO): NO